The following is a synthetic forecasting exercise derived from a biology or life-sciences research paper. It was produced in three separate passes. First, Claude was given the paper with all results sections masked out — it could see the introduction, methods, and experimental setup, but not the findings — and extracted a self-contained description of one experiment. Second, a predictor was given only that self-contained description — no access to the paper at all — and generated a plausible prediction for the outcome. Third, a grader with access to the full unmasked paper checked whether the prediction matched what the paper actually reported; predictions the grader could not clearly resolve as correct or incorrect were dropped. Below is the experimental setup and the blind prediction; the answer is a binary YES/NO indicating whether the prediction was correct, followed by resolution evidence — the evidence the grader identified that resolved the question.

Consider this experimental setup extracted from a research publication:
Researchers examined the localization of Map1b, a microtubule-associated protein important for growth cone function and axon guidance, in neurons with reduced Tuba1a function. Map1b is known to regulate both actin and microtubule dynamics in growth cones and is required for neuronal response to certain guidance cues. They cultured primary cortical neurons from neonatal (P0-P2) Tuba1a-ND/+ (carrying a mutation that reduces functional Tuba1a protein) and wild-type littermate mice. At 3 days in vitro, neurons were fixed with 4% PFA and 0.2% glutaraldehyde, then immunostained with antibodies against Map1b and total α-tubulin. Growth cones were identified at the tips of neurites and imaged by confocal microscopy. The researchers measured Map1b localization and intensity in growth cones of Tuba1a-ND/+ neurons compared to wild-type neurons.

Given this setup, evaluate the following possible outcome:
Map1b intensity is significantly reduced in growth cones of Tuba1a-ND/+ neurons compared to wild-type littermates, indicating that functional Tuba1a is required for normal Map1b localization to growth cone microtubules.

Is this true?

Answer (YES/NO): YES